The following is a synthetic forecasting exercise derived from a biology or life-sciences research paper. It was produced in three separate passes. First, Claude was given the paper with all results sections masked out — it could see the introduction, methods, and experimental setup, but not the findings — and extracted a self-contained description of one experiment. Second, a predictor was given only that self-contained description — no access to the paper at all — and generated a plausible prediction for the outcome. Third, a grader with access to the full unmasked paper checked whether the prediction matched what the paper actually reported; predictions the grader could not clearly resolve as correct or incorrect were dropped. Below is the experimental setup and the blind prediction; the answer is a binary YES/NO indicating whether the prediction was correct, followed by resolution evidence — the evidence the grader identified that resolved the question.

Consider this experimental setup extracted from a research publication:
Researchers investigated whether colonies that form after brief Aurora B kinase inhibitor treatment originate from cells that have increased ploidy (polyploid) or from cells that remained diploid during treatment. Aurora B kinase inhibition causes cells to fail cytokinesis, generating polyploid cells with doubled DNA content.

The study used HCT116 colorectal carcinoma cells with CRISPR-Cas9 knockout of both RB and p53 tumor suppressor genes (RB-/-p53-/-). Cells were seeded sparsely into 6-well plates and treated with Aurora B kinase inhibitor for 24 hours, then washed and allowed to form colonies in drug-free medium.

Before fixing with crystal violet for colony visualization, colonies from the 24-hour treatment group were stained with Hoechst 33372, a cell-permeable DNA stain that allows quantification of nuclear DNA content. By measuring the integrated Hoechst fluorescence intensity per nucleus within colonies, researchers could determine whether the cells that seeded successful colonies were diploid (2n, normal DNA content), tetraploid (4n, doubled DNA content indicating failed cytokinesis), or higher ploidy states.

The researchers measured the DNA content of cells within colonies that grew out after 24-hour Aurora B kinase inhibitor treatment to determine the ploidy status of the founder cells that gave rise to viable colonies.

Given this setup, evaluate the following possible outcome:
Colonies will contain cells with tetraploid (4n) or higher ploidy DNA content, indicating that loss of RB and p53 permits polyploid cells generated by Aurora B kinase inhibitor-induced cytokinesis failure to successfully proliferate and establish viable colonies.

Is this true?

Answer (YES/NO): YES